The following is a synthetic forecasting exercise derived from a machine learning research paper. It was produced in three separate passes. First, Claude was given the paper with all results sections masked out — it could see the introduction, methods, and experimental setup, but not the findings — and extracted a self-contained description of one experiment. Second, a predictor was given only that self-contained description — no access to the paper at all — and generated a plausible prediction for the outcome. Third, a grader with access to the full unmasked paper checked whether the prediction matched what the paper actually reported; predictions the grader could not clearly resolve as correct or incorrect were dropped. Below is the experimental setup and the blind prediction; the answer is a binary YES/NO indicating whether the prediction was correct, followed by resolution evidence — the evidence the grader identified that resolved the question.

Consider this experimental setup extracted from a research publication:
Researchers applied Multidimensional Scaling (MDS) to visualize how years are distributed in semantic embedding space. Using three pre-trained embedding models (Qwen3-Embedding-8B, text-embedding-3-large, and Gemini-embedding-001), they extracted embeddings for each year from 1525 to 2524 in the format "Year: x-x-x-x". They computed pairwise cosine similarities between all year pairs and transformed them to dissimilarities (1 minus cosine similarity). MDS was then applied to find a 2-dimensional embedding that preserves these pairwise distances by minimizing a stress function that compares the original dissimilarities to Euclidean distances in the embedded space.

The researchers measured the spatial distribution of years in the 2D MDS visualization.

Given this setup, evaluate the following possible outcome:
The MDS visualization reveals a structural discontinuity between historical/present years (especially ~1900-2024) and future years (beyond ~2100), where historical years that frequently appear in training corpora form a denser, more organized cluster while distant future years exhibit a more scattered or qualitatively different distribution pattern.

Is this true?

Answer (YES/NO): NO